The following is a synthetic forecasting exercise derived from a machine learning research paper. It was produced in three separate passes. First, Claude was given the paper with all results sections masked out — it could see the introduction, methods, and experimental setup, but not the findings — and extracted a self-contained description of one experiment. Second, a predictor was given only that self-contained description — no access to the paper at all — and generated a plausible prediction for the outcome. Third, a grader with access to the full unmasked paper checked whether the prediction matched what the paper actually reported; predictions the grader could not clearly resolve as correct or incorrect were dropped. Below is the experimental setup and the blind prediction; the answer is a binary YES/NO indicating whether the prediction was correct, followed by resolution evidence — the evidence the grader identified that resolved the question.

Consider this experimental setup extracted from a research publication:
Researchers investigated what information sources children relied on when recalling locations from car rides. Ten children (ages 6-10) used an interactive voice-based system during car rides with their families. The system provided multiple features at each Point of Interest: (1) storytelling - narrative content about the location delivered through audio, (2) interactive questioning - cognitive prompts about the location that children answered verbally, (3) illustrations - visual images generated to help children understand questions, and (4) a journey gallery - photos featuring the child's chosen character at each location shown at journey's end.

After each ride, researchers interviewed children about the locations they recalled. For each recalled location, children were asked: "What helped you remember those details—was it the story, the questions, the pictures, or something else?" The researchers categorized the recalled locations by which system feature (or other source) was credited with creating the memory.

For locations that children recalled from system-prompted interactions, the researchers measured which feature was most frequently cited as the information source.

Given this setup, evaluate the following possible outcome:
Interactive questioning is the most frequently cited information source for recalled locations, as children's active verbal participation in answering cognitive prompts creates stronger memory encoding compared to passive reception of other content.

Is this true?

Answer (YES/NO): YES